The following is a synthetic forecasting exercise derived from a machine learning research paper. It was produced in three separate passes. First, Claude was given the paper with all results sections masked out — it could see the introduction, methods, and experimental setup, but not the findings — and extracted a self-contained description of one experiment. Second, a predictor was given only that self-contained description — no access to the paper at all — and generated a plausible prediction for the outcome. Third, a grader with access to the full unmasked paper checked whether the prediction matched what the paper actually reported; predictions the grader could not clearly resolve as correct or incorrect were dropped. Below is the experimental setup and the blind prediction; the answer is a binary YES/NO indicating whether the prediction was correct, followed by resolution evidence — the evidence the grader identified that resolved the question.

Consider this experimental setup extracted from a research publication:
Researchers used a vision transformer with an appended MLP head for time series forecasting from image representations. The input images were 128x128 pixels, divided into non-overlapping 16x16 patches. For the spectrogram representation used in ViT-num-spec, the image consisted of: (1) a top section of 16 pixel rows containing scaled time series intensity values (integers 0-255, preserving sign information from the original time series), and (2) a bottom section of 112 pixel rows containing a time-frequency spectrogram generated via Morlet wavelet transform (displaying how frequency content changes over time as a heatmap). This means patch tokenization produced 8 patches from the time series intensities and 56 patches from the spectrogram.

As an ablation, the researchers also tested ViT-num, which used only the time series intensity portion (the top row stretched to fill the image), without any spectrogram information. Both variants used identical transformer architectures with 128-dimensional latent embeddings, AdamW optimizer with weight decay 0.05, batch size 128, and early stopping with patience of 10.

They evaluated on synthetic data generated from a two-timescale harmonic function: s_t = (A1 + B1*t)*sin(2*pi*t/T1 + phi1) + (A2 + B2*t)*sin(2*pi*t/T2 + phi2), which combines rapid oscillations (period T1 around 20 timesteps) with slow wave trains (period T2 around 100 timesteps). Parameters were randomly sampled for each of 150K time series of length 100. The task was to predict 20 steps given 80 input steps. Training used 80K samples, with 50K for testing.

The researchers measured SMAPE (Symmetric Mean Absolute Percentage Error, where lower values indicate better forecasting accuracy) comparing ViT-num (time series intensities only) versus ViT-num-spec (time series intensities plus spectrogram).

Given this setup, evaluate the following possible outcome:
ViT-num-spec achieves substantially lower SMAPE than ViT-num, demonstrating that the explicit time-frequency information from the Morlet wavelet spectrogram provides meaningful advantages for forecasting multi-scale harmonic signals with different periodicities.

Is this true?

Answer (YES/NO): YES